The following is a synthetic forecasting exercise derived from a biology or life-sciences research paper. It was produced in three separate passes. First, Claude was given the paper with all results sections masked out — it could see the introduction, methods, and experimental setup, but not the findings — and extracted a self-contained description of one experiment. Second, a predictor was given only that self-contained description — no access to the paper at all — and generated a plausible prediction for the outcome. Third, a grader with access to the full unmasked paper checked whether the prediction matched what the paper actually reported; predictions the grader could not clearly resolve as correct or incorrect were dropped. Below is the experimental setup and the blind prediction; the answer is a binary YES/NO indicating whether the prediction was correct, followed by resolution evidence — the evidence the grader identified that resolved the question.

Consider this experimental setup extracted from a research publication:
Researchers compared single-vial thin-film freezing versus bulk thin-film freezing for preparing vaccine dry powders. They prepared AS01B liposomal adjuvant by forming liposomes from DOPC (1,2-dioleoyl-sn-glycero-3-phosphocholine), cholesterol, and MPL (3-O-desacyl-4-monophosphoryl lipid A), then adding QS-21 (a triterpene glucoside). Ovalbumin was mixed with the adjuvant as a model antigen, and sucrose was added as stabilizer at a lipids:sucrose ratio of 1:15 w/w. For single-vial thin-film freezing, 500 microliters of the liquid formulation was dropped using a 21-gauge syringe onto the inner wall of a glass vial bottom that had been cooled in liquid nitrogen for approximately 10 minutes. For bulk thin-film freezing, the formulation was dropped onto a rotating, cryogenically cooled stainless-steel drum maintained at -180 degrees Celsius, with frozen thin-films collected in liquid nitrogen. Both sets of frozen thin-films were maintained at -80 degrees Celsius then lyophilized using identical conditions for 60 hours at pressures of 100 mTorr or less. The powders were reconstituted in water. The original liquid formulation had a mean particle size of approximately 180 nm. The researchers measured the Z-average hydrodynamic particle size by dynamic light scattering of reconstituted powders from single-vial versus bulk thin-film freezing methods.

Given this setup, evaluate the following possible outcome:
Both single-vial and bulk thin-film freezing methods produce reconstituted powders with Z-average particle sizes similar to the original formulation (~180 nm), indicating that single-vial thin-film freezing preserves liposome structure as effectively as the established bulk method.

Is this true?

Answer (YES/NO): YES